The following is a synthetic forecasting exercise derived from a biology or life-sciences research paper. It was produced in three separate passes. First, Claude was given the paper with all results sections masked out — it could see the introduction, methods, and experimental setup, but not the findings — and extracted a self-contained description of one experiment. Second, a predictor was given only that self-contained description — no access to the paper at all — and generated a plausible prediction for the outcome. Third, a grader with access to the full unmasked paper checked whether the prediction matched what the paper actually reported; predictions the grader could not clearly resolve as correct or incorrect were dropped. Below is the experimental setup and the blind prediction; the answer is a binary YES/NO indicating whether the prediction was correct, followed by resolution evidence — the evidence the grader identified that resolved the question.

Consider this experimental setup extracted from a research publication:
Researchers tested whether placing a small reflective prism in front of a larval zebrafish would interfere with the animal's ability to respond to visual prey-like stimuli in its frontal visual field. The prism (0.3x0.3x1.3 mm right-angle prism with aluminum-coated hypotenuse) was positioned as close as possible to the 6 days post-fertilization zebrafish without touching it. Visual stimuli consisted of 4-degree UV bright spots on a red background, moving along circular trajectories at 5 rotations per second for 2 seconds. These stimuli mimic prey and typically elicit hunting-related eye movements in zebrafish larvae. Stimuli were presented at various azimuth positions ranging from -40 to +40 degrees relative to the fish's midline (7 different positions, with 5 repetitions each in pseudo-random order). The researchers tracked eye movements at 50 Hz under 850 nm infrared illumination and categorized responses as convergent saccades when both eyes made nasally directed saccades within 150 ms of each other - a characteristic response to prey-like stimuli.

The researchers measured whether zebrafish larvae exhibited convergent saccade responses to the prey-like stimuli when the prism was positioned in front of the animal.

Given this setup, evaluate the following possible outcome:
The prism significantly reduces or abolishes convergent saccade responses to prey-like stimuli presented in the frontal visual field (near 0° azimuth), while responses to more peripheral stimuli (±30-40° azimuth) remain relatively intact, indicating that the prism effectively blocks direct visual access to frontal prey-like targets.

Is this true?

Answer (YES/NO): NO